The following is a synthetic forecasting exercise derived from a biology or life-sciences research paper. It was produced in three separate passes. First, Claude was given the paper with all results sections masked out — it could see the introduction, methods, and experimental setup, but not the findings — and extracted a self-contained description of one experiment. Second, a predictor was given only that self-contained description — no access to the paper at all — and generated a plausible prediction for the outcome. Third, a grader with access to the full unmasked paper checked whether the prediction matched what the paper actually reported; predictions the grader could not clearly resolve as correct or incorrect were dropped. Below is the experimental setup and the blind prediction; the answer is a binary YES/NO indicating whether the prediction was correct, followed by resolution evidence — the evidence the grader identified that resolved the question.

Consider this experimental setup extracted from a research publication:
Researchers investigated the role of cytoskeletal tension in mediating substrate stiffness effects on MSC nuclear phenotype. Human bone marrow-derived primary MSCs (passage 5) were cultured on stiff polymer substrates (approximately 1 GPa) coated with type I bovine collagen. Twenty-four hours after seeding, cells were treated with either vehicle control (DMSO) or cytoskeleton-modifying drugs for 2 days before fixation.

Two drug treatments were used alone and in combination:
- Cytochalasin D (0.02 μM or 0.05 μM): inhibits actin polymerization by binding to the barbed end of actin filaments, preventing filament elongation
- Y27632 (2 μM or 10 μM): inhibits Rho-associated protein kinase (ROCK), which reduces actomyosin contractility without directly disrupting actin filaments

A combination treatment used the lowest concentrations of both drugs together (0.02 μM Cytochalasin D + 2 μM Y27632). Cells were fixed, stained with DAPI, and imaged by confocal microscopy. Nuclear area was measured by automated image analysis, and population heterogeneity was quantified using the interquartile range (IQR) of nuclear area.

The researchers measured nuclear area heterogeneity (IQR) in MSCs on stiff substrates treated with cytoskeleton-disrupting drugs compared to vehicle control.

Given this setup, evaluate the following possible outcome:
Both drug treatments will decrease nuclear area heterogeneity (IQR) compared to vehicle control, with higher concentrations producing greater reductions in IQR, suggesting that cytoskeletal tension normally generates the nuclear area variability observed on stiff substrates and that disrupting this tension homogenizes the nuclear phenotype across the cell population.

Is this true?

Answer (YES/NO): NO